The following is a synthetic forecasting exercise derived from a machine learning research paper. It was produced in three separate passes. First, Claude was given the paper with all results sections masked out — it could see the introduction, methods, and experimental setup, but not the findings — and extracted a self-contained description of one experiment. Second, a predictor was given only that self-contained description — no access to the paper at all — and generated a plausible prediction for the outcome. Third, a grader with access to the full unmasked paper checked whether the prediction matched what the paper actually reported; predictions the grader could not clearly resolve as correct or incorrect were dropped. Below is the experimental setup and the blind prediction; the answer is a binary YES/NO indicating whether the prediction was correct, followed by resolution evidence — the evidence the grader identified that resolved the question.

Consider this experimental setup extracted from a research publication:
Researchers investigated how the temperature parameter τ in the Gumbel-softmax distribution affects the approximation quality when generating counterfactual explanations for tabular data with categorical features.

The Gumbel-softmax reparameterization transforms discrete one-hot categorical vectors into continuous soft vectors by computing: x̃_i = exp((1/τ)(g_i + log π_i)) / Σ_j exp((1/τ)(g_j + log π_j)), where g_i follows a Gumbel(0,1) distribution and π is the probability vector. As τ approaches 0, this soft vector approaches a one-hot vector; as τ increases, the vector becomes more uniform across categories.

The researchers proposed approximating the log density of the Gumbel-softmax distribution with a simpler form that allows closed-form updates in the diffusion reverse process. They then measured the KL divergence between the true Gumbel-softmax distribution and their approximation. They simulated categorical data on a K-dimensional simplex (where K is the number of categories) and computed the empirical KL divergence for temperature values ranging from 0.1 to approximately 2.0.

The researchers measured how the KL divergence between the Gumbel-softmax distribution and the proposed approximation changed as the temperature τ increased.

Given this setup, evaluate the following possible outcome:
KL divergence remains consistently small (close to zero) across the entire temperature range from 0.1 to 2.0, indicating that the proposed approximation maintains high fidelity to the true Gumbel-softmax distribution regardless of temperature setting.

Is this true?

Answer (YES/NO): NO